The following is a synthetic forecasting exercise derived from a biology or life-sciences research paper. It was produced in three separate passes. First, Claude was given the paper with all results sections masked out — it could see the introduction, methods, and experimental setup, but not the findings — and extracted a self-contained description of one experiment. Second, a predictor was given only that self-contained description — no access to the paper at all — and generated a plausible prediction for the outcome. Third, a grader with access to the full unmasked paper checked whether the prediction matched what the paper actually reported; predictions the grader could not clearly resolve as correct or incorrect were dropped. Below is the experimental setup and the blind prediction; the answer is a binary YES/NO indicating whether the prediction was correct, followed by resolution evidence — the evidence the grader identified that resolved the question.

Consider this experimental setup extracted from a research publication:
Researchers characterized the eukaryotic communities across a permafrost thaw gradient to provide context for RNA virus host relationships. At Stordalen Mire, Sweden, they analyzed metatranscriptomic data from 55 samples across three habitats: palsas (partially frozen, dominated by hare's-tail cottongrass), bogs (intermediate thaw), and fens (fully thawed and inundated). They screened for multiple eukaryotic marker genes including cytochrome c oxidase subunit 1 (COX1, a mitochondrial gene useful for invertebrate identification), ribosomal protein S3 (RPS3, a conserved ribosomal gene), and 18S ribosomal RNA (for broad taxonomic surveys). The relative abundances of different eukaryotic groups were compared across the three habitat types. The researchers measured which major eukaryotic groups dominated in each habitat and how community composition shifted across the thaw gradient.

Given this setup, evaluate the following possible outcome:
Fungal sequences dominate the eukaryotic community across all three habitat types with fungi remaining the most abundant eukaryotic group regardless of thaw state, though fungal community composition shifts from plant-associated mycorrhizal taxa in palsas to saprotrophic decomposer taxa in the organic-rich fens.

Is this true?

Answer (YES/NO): NO